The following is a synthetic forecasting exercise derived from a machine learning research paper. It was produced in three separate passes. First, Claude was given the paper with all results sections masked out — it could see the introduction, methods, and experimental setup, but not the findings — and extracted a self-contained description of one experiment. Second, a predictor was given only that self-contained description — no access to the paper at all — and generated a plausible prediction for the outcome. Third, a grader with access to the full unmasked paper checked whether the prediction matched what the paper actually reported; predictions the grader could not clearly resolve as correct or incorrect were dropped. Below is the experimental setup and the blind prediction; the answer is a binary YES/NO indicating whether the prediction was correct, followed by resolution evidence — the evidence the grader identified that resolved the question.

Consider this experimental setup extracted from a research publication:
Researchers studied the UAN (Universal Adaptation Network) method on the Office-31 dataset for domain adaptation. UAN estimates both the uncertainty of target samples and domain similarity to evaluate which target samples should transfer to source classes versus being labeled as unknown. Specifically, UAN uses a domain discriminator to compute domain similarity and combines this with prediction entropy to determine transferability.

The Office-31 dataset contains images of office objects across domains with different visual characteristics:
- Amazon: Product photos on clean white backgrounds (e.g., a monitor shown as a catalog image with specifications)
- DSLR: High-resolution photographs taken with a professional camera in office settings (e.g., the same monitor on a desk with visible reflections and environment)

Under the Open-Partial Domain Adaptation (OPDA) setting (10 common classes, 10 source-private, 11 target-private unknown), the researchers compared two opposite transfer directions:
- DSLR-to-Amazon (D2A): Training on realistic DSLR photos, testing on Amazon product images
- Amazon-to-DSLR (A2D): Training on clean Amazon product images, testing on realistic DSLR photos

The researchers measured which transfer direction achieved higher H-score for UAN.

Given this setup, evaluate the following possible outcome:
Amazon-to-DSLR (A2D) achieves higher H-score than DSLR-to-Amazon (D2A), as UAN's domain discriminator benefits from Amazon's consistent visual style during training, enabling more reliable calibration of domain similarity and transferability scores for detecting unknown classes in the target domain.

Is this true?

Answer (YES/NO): NO